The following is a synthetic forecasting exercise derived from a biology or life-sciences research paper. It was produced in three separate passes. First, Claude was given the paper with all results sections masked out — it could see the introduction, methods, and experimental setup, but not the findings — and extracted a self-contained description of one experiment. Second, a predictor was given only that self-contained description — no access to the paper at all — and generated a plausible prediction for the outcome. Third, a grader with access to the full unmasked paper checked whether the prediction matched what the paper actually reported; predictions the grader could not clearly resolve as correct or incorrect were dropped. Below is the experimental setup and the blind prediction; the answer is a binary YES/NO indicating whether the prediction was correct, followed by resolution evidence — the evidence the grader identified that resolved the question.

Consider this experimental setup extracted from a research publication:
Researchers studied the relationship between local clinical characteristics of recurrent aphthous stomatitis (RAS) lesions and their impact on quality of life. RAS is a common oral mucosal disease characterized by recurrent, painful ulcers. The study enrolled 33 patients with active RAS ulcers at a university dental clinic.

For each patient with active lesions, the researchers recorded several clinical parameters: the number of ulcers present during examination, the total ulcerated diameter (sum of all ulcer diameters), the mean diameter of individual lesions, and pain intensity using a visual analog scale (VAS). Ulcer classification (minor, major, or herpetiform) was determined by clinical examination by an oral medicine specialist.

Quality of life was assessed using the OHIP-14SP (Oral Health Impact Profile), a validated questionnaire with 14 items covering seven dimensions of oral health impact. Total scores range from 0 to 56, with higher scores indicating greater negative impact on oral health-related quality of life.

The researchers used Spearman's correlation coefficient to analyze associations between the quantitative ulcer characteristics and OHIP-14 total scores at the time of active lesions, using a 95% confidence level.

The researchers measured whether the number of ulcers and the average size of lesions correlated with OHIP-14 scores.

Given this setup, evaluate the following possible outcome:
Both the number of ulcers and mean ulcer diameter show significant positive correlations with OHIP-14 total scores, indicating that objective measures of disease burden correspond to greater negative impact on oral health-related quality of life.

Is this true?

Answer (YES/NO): YES